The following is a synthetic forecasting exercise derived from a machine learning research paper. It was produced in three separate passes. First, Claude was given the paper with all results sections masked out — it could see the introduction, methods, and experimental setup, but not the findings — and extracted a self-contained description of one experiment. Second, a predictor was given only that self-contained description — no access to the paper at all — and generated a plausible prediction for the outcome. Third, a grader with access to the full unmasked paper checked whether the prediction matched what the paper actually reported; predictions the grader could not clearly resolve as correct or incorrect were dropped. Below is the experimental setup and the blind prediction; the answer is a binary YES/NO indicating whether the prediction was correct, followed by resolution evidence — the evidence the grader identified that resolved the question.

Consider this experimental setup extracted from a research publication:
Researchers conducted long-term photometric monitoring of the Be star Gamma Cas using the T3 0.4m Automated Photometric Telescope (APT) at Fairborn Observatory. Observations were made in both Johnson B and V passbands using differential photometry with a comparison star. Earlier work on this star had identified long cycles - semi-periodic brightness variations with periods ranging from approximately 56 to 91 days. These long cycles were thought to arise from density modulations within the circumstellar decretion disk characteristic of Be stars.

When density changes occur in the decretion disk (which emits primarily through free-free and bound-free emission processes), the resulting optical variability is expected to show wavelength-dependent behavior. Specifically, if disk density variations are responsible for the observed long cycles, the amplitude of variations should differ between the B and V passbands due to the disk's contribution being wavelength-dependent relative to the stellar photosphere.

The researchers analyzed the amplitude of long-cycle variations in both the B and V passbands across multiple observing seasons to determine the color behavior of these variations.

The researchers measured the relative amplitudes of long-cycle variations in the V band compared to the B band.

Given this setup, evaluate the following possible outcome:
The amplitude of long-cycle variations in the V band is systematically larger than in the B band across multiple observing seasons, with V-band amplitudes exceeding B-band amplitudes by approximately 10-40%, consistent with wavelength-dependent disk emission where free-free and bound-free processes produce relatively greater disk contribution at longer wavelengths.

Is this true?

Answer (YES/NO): YES